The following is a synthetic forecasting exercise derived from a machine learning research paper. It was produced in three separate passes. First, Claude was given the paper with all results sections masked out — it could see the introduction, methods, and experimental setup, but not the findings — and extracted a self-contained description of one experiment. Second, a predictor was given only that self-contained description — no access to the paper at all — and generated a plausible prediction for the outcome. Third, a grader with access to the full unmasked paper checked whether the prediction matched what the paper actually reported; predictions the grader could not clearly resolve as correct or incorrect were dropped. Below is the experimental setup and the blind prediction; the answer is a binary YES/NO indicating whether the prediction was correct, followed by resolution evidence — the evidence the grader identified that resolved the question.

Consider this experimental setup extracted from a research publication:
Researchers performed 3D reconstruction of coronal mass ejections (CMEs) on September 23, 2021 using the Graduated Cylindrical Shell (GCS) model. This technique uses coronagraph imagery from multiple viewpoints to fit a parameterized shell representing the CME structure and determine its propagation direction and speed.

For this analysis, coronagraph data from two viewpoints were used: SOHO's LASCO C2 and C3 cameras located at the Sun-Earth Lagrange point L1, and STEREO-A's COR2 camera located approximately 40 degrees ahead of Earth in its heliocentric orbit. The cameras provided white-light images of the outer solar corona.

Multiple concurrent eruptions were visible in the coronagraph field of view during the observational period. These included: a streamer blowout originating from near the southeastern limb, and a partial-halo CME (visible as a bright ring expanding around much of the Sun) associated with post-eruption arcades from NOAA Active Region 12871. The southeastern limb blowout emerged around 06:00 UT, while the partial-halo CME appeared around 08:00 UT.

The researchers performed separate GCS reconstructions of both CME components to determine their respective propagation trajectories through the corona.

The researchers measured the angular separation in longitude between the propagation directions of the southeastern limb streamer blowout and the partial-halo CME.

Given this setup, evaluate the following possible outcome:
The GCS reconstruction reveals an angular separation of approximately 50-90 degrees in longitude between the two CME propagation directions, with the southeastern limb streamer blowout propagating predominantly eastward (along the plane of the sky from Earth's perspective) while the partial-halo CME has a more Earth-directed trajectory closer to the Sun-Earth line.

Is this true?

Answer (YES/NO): NO